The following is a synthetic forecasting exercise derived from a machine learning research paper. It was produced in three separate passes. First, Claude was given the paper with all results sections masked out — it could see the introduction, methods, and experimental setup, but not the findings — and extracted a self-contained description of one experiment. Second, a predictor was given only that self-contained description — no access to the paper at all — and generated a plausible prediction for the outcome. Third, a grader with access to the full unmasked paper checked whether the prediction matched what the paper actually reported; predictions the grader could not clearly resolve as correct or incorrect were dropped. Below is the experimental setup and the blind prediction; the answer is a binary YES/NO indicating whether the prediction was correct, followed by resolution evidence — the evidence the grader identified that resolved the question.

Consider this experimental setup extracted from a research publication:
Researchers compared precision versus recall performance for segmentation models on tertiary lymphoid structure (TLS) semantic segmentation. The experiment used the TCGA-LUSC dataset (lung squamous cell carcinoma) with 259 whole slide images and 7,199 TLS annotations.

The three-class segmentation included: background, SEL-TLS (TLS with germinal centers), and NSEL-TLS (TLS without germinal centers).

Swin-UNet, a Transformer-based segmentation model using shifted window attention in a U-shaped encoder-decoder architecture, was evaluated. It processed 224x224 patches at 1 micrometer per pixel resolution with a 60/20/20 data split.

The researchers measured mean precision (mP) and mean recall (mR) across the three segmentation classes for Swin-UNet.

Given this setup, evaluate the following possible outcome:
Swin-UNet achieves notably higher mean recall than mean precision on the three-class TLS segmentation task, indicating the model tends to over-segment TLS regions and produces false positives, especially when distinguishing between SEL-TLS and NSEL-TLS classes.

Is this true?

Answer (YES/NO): NO